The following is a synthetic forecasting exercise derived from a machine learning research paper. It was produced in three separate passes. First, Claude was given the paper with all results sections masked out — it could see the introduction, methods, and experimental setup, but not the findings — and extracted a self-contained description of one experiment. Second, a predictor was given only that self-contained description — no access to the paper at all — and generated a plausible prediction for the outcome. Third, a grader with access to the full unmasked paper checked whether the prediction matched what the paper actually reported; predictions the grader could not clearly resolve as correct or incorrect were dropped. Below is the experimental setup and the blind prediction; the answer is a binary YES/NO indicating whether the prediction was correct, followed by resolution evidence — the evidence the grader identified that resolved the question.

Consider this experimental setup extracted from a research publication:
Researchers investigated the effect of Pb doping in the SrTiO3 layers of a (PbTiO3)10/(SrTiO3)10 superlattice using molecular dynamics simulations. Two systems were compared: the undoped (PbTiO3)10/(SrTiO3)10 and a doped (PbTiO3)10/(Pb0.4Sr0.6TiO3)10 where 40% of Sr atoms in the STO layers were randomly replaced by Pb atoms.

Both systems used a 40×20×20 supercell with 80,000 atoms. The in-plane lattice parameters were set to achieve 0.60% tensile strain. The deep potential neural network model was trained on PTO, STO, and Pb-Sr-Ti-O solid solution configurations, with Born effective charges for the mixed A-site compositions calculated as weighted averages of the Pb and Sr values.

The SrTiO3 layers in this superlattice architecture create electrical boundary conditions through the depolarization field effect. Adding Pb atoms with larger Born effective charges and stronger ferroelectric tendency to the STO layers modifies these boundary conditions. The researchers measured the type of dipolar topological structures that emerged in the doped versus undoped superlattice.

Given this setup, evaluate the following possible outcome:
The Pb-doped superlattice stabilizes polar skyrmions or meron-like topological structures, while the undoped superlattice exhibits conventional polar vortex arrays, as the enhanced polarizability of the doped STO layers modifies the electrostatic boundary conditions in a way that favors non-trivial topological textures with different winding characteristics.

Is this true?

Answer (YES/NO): YES